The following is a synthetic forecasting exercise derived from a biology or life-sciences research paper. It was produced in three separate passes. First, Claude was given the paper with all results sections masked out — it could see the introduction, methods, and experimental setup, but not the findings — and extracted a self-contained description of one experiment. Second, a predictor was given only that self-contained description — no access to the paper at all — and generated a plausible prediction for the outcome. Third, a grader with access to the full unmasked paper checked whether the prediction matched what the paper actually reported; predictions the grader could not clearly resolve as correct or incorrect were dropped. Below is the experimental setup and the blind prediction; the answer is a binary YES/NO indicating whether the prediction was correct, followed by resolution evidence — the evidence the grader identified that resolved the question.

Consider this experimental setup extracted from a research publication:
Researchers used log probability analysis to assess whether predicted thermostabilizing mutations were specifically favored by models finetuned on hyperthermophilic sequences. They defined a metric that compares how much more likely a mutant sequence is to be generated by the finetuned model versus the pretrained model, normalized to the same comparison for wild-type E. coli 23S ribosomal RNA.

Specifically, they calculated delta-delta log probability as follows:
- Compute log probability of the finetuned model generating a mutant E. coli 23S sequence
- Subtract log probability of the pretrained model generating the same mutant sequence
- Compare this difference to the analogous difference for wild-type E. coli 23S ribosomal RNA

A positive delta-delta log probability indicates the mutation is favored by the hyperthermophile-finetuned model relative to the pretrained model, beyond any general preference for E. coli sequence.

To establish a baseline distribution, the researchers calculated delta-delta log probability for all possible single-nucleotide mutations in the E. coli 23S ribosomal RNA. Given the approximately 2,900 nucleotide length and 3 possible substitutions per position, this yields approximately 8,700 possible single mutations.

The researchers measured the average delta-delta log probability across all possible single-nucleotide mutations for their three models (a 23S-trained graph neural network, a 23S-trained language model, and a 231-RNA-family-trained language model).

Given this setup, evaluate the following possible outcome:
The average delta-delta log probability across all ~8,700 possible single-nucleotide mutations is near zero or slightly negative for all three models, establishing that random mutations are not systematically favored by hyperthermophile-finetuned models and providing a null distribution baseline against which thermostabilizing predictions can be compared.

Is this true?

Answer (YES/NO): YES